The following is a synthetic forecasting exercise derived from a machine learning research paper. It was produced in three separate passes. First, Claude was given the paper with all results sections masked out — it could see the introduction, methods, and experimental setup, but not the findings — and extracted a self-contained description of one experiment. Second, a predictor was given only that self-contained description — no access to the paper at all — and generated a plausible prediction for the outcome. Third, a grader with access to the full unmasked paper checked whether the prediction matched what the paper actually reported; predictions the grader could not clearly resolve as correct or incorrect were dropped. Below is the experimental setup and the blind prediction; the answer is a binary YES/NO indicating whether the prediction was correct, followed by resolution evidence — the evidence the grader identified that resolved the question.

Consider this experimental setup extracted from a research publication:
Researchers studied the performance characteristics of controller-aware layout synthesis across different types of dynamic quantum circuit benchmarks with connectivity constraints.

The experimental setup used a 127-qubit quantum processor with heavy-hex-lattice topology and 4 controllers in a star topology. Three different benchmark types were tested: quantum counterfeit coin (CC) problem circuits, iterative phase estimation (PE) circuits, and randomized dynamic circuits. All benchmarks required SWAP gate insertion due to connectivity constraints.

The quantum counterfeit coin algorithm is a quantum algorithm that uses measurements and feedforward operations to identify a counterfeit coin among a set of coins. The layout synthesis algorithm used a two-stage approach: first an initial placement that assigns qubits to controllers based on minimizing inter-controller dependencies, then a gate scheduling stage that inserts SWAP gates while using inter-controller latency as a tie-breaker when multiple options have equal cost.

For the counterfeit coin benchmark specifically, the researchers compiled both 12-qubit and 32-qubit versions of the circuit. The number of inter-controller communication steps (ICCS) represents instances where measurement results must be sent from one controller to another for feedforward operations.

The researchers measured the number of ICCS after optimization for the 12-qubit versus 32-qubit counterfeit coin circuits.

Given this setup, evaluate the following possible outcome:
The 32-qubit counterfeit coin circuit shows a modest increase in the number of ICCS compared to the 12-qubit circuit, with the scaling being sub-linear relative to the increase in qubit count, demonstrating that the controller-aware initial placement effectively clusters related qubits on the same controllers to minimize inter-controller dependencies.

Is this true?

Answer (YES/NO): NO